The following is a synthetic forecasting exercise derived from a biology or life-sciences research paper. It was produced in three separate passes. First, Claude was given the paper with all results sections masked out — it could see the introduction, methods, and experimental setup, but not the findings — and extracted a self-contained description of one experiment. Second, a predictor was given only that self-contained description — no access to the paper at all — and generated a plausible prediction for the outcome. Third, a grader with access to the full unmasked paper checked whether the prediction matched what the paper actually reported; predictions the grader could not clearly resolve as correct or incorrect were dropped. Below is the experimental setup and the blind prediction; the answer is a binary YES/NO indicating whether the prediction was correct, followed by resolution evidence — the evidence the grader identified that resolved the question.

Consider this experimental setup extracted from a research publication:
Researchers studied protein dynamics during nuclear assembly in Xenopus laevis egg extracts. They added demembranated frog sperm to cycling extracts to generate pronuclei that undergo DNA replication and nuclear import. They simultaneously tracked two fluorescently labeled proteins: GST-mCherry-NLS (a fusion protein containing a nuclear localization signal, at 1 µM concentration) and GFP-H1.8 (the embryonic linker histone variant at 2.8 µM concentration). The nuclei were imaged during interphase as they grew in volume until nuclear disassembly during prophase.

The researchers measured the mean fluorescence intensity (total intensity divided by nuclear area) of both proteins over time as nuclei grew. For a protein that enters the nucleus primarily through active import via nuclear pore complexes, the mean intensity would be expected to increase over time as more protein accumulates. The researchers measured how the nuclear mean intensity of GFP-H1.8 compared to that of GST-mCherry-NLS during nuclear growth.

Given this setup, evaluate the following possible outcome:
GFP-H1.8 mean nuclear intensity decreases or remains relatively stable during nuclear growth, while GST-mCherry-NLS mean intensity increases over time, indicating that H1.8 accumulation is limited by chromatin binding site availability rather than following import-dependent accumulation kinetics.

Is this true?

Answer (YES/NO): NO